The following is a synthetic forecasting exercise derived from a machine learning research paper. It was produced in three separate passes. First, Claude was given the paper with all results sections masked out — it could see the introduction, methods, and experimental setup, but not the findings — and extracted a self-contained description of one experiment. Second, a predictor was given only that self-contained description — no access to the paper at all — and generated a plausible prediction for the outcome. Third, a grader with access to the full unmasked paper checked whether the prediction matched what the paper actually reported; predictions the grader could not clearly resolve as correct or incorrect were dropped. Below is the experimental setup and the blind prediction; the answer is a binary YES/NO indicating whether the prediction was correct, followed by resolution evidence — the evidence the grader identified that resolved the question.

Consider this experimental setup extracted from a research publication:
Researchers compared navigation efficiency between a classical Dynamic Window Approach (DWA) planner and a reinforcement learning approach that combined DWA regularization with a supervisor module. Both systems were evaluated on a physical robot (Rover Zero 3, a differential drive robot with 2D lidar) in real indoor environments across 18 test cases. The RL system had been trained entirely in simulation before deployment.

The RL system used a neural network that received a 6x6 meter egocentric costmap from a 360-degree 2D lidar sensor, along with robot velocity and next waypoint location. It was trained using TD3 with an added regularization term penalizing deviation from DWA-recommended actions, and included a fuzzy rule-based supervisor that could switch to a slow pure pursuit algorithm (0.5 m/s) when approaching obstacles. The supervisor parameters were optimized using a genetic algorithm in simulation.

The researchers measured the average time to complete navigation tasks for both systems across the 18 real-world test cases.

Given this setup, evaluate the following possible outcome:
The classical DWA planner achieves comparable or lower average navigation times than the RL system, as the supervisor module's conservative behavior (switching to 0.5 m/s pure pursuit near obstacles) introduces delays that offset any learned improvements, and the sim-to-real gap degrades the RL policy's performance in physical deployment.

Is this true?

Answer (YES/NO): YES